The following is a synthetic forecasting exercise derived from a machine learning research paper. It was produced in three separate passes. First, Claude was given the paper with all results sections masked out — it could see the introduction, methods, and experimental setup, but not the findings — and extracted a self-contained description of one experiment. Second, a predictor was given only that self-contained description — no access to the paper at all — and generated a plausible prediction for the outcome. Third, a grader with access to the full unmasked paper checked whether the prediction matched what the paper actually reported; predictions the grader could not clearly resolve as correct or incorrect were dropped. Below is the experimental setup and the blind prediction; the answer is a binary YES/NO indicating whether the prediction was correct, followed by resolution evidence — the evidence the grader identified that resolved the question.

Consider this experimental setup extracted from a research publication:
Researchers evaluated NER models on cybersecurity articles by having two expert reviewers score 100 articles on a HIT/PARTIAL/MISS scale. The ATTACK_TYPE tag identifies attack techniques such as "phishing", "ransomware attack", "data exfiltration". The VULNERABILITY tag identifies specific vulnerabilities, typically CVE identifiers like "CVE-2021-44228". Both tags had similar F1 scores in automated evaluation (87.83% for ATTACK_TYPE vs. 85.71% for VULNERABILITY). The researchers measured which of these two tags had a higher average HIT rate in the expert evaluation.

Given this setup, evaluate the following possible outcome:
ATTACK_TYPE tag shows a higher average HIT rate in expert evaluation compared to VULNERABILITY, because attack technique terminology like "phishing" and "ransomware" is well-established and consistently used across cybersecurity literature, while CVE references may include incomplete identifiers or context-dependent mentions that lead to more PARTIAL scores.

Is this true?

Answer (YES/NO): YES